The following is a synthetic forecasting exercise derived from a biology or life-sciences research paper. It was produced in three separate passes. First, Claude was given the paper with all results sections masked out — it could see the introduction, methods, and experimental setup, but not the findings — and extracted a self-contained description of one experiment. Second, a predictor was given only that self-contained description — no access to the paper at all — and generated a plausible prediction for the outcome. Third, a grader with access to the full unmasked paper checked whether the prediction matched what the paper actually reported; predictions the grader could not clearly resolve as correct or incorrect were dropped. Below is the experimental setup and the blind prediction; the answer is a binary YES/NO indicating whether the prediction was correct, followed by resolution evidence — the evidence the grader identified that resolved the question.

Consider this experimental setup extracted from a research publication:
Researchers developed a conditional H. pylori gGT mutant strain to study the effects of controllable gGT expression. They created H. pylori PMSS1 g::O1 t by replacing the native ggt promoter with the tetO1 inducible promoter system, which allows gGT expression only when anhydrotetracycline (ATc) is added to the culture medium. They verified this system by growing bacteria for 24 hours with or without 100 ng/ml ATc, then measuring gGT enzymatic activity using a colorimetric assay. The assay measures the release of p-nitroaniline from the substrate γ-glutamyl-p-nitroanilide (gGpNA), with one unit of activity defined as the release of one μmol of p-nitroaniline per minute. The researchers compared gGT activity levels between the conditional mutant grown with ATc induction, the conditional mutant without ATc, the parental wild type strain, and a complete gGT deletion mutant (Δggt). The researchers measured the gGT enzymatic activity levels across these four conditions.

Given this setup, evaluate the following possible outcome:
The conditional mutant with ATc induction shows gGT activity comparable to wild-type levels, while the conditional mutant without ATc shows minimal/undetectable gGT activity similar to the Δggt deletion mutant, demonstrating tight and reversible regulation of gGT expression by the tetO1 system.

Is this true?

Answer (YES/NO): NO